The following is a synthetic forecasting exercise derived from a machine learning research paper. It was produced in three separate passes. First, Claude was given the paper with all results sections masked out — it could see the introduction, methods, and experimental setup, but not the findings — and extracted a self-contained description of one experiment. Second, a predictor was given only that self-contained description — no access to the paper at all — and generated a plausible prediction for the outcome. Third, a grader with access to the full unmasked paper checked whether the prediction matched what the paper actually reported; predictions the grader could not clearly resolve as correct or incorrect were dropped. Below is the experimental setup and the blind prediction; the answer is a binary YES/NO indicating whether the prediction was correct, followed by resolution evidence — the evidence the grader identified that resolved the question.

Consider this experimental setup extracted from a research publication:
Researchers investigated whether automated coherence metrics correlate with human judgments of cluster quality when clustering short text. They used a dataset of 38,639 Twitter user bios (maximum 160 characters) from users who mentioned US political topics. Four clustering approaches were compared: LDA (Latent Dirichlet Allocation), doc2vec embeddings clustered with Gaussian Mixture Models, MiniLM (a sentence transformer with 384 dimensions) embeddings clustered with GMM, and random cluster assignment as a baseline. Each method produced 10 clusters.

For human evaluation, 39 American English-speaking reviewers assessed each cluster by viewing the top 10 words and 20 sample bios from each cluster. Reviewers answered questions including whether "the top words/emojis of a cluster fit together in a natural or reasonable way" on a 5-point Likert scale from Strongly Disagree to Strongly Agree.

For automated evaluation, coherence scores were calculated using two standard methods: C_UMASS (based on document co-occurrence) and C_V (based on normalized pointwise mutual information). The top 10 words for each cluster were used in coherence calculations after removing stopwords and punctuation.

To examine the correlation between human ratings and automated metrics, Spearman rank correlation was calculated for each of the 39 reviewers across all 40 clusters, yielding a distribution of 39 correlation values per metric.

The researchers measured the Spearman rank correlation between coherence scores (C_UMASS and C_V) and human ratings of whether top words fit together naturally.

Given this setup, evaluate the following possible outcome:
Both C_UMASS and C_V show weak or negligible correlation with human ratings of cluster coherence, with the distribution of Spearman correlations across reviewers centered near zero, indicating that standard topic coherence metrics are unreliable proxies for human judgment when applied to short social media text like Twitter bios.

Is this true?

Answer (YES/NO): YES